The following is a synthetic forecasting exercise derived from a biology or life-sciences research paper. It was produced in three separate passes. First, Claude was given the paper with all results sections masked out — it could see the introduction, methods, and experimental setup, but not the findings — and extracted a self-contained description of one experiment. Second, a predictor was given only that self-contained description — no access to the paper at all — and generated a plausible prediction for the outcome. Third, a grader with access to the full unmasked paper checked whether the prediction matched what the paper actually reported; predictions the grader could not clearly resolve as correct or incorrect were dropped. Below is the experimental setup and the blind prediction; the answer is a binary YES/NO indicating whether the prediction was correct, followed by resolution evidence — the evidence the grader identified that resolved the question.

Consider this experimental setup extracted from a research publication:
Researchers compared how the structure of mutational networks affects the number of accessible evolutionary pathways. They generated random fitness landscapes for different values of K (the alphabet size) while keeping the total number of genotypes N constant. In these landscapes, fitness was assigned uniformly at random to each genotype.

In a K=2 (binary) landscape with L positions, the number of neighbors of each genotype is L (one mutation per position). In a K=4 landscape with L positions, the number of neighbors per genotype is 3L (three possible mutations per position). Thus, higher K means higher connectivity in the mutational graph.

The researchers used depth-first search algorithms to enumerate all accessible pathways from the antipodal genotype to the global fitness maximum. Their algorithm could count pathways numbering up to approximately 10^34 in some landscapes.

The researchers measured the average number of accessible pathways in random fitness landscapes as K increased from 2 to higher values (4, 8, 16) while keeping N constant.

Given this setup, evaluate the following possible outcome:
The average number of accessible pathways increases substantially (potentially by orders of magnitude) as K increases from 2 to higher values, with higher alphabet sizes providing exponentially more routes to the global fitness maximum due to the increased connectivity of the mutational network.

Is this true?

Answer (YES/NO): YES